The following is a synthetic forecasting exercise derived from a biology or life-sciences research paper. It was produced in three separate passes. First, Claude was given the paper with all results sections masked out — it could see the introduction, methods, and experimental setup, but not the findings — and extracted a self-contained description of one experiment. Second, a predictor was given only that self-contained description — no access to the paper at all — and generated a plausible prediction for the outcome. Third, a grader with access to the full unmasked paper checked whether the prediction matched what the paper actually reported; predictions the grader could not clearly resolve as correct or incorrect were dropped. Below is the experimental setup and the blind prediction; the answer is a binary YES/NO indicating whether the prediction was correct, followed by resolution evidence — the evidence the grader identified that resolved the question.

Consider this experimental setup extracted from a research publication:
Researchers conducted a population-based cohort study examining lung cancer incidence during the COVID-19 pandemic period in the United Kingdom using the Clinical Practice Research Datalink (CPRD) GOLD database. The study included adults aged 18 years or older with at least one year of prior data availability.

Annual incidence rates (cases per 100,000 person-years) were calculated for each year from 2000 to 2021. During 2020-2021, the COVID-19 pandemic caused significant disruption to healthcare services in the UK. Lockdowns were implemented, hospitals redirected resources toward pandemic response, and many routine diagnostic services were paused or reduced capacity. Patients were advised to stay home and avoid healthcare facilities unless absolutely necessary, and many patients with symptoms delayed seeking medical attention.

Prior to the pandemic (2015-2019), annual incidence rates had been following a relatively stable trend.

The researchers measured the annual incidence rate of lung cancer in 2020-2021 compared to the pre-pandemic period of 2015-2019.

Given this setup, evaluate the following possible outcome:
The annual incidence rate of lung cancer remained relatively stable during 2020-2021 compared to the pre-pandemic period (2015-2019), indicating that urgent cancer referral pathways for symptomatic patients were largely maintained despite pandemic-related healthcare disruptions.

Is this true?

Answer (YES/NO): NO